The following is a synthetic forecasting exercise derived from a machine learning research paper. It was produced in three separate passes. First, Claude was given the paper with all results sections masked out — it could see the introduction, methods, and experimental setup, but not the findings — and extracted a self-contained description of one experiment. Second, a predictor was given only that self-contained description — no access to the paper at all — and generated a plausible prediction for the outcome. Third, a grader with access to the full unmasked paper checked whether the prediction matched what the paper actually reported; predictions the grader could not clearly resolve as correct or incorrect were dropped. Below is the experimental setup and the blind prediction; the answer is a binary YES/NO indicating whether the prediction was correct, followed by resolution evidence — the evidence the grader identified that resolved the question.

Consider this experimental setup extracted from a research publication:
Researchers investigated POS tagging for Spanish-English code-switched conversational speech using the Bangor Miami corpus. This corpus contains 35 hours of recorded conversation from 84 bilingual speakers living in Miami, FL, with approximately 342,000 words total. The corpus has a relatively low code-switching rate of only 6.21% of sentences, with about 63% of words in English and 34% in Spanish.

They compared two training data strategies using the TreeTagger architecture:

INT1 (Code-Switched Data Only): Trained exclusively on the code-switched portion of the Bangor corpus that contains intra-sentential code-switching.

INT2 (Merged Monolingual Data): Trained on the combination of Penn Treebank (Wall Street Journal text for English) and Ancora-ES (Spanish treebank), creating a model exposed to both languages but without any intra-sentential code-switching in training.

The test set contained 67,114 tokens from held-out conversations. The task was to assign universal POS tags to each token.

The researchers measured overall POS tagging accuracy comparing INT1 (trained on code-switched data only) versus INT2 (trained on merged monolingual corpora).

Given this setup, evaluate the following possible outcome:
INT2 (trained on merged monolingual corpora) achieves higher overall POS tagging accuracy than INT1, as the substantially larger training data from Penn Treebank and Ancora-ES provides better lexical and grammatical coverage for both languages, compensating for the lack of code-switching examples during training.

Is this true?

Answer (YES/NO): NO